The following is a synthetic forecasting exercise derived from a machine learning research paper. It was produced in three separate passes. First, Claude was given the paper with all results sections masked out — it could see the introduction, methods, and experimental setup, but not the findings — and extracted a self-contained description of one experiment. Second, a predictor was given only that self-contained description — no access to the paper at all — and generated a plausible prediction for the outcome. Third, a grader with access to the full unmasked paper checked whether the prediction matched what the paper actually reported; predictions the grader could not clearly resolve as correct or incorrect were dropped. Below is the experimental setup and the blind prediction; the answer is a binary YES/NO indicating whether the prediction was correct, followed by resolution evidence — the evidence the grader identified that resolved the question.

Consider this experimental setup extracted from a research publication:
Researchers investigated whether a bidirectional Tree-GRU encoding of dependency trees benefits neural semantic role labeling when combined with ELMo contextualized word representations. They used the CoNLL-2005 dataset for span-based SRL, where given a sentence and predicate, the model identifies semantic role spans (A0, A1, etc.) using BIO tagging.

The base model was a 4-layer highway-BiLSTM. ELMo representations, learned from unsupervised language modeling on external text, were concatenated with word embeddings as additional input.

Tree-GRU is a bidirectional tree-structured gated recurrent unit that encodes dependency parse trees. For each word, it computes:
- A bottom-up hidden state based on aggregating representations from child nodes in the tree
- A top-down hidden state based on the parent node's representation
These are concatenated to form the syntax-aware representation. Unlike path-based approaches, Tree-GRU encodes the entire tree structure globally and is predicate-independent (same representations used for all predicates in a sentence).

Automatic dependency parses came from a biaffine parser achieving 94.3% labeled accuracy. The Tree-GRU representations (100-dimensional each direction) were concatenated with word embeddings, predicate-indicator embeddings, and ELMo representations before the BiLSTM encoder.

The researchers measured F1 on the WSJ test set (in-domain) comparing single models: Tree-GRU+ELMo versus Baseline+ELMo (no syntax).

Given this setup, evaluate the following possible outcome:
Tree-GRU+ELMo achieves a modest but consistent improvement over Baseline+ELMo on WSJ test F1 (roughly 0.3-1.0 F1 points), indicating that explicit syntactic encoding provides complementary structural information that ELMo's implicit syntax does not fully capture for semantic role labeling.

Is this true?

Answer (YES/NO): NO